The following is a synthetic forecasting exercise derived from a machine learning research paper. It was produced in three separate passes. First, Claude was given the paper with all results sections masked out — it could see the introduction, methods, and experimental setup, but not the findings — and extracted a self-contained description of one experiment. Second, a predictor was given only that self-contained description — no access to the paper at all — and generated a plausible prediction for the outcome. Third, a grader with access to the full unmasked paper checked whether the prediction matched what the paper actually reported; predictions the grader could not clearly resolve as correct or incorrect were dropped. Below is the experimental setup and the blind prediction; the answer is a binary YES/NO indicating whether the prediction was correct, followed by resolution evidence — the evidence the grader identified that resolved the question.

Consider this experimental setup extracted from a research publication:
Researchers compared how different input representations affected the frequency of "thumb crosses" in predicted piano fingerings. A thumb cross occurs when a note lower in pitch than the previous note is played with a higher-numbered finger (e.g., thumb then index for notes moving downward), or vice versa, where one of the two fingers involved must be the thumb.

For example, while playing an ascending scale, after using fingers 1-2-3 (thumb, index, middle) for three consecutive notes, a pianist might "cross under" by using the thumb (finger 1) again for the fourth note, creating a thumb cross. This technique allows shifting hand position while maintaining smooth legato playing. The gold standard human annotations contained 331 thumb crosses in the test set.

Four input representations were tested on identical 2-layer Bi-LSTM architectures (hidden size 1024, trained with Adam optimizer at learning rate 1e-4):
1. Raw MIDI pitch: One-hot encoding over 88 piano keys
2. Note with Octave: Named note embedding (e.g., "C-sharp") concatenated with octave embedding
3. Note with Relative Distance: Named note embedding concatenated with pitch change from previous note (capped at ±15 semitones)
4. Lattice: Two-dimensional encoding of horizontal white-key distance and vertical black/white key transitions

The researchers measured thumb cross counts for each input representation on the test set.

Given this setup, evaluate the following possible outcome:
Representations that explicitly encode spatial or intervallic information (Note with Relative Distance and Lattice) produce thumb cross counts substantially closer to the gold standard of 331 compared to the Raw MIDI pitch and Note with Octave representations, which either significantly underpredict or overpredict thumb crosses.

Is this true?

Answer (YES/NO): NO